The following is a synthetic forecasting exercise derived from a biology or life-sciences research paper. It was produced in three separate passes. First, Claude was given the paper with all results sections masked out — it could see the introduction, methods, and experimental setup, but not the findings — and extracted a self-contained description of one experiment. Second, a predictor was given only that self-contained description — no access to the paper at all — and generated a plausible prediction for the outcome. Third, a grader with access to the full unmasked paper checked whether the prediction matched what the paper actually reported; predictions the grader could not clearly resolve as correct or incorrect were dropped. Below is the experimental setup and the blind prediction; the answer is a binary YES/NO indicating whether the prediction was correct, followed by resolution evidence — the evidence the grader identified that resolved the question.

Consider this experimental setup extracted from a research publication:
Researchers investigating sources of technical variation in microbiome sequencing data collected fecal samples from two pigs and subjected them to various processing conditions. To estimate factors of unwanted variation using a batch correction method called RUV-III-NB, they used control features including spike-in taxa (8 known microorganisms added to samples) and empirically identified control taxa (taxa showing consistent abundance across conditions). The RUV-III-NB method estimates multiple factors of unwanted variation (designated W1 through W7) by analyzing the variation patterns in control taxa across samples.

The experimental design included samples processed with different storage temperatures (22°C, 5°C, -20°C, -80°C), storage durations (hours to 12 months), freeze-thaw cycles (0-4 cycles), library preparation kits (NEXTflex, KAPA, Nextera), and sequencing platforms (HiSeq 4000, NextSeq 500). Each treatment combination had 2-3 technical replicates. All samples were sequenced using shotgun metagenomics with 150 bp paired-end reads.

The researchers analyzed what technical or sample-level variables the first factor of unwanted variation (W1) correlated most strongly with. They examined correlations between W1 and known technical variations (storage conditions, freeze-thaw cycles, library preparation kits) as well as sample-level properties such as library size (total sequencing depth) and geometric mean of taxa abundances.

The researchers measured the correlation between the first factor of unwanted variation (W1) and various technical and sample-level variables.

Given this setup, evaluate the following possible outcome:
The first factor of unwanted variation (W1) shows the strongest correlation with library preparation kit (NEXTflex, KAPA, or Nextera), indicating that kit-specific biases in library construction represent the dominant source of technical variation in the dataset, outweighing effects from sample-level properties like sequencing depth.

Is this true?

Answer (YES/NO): NO